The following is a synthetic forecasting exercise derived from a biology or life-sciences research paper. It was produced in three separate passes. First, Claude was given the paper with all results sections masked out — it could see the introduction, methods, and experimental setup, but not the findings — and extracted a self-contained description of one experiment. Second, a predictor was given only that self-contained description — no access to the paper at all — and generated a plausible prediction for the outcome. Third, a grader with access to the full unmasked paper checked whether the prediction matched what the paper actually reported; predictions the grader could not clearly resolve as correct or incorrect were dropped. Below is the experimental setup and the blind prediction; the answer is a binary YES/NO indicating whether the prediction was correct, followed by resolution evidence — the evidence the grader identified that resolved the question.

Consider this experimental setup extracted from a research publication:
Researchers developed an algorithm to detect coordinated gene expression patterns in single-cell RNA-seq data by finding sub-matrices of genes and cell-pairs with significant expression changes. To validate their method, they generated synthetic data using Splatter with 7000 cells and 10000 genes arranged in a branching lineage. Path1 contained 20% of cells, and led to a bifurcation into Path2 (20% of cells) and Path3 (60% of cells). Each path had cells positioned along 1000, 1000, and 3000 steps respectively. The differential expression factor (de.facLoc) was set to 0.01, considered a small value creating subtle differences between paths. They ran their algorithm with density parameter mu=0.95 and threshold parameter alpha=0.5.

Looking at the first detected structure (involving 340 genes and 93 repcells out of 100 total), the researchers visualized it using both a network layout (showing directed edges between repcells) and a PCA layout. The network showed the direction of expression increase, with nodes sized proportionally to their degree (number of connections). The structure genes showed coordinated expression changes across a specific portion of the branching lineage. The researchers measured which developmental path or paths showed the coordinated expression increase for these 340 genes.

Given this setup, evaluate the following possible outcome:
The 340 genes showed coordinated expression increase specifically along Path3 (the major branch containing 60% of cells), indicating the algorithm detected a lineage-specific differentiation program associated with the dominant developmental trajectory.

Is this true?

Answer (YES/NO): YES